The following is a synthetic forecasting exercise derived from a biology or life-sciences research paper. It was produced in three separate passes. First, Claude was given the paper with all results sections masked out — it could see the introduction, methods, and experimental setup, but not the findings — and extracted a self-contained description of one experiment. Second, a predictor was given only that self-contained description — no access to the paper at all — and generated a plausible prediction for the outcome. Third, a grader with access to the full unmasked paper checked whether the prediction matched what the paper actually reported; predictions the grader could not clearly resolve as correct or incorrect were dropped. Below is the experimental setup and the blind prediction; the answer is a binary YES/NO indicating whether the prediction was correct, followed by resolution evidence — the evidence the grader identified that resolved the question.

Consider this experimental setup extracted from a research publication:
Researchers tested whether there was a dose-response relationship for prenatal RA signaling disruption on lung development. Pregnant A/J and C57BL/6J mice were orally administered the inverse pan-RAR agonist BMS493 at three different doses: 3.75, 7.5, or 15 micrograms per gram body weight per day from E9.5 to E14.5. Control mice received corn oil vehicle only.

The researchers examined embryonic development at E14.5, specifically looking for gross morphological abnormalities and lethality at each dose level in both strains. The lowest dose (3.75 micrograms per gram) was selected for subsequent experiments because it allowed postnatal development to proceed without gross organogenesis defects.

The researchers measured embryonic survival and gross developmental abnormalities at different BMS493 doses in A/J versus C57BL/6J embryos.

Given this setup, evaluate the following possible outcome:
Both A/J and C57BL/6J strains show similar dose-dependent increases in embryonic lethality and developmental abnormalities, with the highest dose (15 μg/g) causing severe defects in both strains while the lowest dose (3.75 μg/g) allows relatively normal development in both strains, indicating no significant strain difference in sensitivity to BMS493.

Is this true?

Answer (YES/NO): NO